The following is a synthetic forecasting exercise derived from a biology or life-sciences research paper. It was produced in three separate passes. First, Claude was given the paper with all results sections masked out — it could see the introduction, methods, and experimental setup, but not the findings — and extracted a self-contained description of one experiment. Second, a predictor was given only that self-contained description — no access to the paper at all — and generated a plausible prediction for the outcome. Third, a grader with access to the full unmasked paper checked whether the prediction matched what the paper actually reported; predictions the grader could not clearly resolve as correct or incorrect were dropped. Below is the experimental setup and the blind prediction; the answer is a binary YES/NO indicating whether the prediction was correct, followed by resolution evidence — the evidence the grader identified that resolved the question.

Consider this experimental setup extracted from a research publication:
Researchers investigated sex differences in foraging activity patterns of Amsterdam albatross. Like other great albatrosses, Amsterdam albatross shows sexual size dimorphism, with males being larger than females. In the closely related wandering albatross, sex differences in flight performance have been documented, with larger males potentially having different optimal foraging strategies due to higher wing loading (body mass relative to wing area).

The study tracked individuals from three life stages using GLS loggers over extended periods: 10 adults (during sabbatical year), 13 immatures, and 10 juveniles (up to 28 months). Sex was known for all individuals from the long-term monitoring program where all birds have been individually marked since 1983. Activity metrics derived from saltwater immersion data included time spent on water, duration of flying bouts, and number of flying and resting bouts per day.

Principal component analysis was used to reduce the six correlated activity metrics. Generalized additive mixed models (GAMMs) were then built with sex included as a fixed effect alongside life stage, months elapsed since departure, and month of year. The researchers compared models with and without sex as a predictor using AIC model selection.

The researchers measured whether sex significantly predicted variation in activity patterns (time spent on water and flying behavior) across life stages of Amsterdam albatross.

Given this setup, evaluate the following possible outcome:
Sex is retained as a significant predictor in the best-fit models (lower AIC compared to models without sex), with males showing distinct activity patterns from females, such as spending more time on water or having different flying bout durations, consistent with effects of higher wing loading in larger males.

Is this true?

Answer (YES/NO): YES